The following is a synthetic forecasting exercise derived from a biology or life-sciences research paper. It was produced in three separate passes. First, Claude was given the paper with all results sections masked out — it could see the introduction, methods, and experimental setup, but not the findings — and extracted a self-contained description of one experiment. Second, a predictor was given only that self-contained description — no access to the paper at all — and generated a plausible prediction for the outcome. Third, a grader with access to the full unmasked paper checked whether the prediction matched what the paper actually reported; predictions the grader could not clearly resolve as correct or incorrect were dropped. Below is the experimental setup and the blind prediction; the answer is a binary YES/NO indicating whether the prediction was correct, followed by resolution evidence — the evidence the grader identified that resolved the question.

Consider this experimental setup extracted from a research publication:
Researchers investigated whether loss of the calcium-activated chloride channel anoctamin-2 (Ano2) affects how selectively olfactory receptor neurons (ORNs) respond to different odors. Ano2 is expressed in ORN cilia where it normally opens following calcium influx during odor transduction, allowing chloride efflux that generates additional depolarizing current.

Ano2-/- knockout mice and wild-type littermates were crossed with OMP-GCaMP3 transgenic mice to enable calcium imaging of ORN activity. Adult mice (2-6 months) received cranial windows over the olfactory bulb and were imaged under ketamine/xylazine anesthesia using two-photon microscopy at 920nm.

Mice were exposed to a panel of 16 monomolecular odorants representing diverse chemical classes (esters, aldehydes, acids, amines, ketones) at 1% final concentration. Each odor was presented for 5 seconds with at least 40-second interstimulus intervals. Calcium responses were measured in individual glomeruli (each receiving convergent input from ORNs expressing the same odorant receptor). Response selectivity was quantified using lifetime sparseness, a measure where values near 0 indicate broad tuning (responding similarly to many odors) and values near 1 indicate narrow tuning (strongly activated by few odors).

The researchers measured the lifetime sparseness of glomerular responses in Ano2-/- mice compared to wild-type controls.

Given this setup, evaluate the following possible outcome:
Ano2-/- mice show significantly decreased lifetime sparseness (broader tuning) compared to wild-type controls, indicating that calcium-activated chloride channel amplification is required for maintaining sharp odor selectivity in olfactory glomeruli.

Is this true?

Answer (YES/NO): NO